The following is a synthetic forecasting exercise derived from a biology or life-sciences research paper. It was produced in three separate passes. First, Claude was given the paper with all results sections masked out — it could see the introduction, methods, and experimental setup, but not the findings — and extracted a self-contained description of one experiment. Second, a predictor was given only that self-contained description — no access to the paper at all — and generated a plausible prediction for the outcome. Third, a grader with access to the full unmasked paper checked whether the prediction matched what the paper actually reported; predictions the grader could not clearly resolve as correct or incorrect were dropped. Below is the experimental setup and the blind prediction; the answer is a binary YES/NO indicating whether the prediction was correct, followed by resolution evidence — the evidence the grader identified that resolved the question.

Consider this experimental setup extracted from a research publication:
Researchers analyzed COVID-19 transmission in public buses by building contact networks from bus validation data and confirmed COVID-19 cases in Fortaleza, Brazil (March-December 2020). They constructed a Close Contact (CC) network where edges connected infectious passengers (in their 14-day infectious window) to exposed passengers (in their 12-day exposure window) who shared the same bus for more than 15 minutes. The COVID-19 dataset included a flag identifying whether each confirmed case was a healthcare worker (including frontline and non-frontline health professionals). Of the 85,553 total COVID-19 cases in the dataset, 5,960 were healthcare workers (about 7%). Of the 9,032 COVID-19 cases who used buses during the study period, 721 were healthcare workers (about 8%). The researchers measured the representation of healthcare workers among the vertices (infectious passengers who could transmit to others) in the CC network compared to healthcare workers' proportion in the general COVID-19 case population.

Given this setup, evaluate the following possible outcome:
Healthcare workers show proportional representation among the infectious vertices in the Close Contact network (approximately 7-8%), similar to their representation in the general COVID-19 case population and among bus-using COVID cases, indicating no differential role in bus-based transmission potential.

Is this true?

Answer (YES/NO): NO